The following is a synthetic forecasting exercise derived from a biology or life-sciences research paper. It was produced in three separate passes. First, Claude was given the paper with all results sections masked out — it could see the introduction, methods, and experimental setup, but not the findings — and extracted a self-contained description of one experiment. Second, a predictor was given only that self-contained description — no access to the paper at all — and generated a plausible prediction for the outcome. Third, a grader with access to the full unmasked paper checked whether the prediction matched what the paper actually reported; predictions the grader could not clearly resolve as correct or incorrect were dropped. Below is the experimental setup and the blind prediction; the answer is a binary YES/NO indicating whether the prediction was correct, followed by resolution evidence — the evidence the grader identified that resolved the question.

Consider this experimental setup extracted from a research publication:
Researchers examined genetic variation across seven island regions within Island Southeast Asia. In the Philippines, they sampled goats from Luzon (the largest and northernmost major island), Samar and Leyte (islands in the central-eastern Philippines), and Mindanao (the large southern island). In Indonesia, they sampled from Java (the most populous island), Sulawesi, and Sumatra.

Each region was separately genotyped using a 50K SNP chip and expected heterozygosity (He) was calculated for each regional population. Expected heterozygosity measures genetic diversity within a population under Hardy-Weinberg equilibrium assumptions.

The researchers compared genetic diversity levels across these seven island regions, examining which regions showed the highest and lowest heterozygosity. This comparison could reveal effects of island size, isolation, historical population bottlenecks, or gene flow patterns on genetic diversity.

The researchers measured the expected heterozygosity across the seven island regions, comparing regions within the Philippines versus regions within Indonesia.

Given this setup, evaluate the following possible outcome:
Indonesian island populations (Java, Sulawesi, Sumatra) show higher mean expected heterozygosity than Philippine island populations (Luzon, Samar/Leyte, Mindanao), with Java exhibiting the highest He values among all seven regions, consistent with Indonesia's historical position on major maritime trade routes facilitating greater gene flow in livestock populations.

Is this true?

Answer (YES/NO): NO